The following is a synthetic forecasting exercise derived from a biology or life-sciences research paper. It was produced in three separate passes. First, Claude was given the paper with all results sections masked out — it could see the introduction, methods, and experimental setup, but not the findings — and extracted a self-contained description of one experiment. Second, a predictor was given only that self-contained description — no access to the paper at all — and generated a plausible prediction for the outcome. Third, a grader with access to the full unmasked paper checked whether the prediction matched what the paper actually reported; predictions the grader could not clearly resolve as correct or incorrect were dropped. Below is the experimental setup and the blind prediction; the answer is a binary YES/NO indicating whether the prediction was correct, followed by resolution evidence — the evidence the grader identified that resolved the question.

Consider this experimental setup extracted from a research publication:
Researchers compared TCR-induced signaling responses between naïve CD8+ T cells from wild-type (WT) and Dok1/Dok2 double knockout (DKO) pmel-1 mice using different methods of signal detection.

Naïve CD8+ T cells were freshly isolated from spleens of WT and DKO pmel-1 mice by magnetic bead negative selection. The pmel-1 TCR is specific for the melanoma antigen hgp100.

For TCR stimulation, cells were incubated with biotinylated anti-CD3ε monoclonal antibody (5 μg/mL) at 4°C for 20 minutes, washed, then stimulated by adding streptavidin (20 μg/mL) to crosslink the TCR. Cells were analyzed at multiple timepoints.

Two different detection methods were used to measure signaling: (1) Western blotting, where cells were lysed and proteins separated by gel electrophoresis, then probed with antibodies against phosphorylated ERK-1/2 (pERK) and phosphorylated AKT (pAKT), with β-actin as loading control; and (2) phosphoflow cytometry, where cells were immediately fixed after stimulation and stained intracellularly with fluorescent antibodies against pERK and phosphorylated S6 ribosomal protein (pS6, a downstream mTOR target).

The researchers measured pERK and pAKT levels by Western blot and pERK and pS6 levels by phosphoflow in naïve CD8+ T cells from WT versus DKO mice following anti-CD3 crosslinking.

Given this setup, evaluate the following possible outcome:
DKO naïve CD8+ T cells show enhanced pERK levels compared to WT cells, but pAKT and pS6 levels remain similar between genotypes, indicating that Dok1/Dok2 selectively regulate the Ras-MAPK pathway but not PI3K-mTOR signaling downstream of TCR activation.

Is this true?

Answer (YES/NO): NO